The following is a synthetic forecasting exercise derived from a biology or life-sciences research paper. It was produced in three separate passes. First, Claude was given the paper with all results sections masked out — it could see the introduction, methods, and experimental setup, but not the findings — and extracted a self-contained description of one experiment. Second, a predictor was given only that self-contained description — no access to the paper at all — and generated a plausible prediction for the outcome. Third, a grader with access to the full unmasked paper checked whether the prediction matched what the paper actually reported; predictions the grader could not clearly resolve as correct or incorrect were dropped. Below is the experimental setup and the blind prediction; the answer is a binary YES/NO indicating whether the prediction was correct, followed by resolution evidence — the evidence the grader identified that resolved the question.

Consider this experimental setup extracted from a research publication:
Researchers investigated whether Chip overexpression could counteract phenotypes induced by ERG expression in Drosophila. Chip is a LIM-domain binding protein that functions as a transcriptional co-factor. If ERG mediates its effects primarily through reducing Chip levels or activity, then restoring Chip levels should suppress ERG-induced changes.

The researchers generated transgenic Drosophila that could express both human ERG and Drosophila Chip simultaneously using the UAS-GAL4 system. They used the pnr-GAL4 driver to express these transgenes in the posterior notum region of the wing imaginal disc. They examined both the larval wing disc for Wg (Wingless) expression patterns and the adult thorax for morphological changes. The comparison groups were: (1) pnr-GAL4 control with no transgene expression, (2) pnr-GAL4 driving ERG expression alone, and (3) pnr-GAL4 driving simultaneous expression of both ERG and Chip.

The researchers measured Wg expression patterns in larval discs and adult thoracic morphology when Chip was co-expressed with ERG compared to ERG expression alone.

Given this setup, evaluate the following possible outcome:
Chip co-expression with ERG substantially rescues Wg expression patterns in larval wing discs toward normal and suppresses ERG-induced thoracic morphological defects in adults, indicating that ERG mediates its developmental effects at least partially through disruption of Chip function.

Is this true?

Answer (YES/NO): YES